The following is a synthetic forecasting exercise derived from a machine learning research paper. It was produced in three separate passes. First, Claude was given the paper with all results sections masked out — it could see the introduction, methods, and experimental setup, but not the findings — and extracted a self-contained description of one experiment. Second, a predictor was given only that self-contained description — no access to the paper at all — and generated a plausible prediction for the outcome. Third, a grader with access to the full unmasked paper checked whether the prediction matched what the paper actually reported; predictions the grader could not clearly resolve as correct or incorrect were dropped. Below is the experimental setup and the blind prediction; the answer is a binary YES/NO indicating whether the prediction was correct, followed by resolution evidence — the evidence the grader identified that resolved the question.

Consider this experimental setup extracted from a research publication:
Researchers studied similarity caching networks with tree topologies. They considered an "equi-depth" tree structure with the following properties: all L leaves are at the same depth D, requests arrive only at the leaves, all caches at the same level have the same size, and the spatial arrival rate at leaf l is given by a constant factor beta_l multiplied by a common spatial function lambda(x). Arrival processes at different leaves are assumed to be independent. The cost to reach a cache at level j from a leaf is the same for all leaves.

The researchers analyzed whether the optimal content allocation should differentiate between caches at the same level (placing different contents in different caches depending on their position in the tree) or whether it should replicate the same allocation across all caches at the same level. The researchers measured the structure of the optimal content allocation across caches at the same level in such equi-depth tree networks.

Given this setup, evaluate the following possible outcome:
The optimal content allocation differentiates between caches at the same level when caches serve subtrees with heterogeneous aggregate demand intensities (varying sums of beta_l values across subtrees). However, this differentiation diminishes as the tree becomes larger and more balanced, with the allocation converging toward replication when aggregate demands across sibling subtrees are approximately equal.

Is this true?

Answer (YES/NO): NO